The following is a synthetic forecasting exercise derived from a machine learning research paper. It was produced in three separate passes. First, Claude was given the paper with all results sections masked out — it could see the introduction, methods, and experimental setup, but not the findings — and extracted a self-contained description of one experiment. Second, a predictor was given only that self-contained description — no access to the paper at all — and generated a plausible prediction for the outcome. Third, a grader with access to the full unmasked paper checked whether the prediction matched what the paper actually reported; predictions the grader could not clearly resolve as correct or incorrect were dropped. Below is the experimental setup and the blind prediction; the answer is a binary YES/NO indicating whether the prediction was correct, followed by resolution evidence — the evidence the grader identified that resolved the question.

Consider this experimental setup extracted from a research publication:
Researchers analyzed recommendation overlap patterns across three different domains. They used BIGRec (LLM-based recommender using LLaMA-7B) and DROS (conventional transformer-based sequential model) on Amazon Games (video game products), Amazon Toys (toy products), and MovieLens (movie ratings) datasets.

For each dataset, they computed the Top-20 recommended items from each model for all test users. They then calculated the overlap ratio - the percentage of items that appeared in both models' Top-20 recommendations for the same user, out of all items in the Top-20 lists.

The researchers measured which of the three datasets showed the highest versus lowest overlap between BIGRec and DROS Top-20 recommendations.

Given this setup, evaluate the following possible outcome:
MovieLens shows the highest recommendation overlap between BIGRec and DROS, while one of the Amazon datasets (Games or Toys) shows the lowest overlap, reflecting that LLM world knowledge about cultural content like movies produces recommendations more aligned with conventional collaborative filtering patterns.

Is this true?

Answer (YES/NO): YES